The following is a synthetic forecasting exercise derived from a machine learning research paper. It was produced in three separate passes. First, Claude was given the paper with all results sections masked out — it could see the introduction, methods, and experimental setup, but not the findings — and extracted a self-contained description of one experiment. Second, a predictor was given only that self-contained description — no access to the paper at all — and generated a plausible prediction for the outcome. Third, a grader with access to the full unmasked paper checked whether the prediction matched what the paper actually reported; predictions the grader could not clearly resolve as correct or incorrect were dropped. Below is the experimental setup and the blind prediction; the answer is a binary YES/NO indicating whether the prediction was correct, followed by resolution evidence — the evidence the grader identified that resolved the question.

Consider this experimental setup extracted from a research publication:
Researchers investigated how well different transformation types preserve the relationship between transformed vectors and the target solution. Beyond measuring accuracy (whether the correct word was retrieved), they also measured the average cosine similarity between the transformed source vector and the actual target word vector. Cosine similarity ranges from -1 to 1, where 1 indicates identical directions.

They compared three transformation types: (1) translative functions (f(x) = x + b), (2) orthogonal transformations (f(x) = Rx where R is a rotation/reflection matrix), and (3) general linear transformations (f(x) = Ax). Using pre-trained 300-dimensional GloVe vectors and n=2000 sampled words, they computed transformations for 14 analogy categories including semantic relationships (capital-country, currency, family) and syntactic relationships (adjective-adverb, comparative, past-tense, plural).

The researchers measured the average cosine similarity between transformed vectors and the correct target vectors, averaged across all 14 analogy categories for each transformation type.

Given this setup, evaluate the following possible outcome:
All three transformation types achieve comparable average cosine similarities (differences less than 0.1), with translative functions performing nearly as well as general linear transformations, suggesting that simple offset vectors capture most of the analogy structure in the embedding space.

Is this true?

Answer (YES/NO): NO